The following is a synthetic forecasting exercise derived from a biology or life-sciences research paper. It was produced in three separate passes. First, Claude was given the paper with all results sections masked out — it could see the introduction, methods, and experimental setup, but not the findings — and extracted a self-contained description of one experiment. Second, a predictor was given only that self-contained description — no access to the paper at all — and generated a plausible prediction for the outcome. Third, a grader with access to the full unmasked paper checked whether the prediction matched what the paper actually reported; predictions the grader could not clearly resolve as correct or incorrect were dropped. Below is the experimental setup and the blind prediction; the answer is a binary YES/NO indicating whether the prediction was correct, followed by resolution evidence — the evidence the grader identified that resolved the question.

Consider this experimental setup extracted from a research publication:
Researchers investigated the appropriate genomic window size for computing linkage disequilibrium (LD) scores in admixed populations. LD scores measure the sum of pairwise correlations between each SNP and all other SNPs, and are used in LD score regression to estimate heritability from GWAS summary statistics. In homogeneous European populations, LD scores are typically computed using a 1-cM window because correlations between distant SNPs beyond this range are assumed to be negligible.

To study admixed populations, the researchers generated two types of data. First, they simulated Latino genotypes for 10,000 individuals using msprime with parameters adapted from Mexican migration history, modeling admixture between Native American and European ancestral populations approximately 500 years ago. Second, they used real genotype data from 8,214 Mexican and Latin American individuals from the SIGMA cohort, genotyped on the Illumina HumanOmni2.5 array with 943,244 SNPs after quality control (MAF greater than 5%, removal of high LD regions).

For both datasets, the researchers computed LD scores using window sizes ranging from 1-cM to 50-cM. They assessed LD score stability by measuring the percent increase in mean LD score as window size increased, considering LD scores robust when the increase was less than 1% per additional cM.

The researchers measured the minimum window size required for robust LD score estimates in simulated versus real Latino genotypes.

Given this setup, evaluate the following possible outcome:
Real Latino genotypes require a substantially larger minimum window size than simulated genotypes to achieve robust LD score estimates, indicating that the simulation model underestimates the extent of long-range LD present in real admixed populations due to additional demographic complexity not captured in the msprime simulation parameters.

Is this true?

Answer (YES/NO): YES